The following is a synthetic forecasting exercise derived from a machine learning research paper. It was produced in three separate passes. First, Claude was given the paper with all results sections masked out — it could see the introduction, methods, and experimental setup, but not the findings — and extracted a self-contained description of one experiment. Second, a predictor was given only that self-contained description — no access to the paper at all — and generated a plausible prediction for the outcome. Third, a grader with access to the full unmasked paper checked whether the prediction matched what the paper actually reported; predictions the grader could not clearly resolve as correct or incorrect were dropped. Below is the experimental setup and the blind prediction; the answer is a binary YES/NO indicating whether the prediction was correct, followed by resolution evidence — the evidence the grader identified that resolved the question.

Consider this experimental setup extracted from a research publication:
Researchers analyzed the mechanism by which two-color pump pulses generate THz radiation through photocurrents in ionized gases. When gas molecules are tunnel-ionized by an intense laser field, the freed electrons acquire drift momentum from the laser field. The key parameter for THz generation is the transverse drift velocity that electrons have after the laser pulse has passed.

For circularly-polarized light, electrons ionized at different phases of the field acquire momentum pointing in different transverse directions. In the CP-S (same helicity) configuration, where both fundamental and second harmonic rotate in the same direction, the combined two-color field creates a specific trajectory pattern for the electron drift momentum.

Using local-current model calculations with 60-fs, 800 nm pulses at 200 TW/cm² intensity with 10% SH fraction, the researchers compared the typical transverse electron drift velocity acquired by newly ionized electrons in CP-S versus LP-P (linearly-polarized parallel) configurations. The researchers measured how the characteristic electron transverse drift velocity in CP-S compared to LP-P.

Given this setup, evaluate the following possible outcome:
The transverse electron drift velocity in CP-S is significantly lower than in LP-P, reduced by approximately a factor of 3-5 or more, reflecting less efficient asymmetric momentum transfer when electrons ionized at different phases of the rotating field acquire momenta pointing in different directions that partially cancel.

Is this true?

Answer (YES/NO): NO